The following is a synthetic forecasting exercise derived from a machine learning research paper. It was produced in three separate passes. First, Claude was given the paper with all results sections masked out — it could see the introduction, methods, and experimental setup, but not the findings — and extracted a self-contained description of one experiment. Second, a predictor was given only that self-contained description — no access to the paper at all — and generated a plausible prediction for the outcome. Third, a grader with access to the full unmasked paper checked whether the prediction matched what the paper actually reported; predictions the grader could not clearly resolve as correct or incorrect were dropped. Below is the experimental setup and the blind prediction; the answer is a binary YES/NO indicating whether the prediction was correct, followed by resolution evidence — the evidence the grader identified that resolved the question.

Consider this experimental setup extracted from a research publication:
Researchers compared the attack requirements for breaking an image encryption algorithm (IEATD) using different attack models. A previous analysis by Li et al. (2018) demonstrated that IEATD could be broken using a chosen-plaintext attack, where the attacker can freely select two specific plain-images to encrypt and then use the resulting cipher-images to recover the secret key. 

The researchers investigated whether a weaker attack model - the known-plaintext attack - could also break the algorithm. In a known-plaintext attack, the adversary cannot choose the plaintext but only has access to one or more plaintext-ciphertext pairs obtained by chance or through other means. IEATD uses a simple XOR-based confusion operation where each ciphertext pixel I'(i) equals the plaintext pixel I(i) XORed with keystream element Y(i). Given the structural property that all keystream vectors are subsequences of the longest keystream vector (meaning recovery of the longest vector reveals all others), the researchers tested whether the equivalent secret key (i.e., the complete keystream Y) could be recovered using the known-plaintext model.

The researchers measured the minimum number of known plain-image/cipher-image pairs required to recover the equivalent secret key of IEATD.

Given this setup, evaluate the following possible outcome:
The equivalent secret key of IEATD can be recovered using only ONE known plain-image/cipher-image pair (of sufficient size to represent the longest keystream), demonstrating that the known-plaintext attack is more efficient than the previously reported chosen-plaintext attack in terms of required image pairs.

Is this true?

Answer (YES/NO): YES